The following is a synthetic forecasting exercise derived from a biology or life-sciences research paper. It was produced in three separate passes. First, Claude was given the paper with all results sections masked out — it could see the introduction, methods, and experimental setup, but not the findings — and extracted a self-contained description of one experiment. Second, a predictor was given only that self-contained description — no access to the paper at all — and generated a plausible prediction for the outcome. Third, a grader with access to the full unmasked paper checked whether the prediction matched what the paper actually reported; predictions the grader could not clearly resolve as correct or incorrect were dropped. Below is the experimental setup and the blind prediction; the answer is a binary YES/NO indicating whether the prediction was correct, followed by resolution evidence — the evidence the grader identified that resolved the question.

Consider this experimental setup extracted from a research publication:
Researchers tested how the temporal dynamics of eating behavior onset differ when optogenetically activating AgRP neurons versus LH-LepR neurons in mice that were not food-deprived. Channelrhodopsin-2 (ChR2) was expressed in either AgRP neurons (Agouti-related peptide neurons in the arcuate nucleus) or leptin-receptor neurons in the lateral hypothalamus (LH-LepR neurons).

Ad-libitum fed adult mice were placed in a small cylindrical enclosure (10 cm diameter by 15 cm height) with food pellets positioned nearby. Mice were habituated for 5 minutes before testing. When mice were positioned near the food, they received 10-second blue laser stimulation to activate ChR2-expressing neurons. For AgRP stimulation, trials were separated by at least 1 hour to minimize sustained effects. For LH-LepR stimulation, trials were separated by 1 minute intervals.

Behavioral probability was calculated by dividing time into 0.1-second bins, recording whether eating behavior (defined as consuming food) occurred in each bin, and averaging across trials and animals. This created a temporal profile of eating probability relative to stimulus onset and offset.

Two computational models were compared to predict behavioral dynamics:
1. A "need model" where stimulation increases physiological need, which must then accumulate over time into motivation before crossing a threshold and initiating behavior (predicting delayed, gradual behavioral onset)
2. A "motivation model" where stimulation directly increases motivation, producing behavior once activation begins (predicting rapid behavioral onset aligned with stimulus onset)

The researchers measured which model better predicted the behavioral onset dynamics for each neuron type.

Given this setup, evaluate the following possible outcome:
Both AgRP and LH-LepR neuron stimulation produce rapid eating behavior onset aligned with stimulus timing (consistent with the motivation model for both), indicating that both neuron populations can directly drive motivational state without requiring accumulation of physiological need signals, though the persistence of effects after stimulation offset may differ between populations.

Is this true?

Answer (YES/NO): NO